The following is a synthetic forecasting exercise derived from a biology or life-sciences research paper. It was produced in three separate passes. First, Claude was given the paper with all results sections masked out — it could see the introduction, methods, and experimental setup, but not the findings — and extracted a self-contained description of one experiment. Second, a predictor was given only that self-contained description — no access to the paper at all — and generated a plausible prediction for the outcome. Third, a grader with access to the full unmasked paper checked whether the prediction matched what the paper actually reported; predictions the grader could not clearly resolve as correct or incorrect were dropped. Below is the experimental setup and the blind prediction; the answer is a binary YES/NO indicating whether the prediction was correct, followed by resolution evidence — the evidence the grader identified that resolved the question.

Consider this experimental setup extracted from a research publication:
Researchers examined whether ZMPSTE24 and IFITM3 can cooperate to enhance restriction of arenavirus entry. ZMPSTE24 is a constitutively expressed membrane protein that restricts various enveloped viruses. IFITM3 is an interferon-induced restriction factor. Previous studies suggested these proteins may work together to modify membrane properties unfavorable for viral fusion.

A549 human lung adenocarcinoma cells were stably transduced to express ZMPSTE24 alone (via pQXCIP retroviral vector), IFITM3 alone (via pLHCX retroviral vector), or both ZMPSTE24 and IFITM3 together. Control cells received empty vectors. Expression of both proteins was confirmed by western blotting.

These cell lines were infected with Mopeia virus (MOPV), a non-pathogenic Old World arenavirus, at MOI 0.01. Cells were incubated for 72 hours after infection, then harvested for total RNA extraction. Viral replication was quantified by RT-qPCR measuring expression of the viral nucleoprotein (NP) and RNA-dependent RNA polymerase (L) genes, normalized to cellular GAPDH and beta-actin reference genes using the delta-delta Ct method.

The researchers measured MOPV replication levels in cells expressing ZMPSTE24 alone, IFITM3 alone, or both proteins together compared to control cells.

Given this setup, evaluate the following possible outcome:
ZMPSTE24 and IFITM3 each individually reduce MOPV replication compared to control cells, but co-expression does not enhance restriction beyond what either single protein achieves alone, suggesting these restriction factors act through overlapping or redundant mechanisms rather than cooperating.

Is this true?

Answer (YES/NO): NO